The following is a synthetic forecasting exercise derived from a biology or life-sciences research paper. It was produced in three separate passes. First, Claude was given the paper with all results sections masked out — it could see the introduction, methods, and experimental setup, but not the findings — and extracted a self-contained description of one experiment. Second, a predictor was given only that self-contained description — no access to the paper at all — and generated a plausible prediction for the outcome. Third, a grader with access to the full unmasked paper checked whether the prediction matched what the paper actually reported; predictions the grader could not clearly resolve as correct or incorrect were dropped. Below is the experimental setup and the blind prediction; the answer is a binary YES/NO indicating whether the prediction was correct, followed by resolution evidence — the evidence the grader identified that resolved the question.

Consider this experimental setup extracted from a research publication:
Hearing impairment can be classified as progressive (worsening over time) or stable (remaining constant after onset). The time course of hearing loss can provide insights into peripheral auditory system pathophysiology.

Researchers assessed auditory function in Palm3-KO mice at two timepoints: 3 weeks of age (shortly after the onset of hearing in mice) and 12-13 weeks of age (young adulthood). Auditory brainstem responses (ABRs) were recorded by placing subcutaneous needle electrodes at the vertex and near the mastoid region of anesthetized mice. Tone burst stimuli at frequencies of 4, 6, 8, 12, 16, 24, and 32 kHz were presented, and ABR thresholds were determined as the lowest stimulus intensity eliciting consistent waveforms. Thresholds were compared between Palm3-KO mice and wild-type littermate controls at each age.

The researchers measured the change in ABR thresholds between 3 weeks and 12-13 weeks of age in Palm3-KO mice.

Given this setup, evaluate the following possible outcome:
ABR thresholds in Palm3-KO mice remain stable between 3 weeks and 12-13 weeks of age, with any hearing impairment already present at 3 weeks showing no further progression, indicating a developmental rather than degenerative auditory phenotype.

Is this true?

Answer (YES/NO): NO